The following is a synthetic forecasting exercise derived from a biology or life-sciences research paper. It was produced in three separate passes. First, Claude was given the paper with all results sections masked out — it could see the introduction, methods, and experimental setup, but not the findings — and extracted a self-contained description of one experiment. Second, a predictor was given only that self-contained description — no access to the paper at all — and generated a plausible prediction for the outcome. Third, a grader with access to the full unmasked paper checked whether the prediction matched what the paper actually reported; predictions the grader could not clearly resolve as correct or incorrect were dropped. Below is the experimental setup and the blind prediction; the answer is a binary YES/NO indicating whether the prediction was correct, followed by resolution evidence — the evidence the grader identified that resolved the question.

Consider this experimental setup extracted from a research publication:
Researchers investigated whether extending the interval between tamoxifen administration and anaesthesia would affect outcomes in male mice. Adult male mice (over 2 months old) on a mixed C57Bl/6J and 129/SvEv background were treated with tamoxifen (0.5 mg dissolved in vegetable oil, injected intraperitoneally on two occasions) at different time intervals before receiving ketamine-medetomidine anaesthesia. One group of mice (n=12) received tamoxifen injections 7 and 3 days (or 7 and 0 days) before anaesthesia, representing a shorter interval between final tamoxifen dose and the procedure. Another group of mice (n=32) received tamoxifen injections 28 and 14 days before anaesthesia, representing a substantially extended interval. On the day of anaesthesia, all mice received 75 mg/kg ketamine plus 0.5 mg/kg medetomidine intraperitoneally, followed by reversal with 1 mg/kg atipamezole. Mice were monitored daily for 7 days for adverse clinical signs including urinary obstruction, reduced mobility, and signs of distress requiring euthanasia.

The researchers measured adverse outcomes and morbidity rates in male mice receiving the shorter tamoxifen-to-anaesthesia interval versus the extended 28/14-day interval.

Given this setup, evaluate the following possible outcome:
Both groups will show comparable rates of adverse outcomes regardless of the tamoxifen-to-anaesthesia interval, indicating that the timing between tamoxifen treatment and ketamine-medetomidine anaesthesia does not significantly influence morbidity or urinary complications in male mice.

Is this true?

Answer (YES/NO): NO